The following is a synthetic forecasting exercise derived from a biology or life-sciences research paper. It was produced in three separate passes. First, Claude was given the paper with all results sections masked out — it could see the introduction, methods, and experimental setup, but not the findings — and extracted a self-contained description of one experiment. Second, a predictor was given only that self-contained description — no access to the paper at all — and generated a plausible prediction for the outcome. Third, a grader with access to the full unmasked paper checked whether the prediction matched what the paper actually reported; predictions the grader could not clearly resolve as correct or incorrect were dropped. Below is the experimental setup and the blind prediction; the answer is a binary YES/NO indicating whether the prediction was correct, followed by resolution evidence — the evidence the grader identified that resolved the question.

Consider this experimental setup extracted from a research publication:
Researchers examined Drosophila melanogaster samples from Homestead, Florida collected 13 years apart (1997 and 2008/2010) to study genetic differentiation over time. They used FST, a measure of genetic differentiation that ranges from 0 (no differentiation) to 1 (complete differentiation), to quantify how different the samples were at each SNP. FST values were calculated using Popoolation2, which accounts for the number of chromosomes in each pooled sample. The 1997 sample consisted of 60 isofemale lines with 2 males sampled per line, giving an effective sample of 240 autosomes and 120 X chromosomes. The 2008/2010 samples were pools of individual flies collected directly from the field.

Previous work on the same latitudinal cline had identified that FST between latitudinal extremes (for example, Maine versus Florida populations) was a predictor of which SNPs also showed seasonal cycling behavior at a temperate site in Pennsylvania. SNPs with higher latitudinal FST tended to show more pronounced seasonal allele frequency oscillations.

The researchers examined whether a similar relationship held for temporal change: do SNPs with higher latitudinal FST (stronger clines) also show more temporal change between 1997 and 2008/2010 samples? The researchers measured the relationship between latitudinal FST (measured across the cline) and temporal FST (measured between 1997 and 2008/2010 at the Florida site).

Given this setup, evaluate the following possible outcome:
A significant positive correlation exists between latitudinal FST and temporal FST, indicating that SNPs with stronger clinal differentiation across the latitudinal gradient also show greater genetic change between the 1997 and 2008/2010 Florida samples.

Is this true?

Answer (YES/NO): YES